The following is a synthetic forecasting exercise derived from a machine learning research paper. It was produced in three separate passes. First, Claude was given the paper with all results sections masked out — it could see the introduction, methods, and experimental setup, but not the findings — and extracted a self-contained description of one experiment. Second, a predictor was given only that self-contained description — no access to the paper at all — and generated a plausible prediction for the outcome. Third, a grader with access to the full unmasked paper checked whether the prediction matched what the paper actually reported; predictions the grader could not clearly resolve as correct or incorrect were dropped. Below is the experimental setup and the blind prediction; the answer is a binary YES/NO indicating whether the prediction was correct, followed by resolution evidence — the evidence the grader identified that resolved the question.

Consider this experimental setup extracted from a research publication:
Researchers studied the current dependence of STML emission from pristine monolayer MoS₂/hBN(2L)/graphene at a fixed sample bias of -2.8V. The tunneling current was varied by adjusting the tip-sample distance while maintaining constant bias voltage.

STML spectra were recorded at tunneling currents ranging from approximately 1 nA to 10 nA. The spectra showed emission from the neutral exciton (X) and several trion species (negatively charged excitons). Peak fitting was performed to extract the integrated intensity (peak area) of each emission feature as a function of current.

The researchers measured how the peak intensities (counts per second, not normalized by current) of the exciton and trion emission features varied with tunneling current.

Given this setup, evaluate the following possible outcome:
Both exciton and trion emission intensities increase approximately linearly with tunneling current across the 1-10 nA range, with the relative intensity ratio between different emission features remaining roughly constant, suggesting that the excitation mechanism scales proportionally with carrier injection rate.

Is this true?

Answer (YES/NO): YES